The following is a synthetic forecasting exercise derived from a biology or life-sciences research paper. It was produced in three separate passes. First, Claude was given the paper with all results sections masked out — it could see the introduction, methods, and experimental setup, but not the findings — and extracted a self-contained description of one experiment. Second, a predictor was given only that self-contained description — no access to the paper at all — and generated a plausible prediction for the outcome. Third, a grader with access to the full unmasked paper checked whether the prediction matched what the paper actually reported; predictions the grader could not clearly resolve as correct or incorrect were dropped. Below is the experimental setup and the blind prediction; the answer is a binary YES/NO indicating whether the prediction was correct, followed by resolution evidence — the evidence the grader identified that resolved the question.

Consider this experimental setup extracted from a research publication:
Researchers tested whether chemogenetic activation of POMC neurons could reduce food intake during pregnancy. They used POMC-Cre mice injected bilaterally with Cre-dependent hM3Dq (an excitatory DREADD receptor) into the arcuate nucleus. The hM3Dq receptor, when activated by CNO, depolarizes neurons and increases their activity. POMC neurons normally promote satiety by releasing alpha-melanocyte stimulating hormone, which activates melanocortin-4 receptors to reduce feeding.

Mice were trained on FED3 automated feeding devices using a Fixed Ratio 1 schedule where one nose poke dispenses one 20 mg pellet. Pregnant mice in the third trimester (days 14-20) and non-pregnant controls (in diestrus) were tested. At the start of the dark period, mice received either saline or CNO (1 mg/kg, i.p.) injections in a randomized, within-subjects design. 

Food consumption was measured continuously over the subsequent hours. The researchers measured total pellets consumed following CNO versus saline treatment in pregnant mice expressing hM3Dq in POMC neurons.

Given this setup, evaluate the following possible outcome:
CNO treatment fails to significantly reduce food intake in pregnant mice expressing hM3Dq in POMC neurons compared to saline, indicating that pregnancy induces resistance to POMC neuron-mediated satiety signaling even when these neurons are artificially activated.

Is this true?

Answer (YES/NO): NO